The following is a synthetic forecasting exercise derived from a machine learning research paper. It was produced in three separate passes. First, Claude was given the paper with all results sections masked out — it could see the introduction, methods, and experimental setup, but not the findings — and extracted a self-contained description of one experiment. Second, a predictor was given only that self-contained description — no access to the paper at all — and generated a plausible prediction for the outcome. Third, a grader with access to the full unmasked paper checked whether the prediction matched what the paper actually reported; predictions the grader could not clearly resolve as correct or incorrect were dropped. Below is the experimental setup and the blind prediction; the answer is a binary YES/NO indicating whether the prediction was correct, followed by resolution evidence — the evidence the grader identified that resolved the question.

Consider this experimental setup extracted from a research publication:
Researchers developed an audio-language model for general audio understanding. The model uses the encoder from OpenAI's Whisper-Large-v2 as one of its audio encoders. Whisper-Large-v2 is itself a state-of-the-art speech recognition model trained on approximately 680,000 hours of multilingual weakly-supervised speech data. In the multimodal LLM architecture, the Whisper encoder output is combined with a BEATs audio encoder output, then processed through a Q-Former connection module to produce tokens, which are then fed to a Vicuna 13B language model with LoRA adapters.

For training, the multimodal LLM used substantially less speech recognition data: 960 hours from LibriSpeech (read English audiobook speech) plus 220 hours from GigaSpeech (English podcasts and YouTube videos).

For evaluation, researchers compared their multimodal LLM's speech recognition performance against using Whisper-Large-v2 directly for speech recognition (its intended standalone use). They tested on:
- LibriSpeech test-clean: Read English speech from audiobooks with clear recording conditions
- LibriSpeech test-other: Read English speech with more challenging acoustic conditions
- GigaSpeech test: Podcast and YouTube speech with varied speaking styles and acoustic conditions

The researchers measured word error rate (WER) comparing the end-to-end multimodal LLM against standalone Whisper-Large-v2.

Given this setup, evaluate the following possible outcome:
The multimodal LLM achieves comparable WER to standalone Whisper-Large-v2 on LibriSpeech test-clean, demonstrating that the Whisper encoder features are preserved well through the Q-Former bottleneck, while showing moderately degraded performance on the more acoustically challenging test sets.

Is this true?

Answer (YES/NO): NO